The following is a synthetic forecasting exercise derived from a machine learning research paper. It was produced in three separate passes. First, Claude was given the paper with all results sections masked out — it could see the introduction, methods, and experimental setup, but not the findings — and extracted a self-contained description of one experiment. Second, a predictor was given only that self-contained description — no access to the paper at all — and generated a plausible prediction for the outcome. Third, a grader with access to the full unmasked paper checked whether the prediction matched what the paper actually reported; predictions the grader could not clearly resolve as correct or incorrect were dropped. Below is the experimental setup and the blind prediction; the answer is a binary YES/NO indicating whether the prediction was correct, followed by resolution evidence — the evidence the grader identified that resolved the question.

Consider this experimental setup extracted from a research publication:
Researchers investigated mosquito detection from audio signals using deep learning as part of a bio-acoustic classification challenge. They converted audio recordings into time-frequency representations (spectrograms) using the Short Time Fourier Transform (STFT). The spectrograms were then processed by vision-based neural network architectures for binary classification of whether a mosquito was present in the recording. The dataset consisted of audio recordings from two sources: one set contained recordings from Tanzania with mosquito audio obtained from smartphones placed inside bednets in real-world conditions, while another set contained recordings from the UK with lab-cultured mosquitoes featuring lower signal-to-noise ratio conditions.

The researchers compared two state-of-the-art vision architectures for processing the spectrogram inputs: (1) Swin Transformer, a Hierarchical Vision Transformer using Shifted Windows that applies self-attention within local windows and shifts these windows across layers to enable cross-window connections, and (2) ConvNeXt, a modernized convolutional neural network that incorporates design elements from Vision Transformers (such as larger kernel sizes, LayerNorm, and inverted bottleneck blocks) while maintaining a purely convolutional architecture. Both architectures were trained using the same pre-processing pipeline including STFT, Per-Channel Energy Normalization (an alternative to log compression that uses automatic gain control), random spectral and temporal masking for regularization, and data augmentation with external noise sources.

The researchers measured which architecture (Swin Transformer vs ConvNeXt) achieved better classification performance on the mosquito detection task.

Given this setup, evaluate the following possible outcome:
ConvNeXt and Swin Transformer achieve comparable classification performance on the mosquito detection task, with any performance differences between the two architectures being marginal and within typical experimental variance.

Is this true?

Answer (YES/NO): NO